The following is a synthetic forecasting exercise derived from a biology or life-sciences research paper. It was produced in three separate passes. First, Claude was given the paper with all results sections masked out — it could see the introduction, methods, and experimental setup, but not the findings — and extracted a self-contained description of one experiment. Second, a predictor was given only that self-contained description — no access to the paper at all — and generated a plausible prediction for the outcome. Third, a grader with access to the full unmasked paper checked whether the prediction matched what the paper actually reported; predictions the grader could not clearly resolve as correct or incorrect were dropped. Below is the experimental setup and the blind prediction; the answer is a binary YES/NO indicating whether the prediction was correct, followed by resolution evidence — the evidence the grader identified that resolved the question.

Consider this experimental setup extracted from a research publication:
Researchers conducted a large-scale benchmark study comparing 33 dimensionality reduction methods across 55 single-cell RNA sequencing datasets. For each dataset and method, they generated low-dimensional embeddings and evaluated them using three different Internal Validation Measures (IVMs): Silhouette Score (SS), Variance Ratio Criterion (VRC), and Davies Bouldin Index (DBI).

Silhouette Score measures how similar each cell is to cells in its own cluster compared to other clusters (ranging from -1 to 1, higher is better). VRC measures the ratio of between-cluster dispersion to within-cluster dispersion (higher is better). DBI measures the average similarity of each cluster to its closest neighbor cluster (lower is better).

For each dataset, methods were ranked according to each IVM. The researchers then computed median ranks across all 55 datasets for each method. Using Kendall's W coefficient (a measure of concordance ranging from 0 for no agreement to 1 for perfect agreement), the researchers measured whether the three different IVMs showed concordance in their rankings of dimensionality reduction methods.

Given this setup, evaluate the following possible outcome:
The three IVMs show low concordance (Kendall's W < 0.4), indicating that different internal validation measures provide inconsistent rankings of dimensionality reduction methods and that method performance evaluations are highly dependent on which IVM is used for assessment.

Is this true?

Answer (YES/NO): NO